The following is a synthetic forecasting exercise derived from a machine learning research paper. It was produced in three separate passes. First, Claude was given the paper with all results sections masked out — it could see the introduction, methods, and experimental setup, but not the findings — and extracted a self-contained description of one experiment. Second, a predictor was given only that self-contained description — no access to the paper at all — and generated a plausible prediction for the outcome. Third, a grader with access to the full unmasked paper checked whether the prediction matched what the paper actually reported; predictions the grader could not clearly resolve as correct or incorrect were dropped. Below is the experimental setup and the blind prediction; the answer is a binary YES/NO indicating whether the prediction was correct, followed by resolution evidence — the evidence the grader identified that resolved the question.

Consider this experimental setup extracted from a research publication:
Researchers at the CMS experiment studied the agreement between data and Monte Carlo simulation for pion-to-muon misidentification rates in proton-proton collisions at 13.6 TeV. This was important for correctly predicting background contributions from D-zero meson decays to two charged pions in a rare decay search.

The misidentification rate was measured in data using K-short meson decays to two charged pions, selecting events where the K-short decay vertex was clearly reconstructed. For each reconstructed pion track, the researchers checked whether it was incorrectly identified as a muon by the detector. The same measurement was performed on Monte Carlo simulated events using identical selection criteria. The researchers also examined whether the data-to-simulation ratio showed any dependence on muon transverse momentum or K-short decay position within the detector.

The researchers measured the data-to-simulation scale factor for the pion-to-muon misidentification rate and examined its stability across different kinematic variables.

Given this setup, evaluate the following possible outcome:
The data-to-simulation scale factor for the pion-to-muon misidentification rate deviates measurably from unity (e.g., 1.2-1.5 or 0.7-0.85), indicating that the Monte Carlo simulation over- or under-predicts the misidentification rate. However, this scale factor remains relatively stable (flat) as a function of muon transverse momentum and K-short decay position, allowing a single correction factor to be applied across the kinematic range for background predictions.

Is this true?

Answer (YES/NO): NO